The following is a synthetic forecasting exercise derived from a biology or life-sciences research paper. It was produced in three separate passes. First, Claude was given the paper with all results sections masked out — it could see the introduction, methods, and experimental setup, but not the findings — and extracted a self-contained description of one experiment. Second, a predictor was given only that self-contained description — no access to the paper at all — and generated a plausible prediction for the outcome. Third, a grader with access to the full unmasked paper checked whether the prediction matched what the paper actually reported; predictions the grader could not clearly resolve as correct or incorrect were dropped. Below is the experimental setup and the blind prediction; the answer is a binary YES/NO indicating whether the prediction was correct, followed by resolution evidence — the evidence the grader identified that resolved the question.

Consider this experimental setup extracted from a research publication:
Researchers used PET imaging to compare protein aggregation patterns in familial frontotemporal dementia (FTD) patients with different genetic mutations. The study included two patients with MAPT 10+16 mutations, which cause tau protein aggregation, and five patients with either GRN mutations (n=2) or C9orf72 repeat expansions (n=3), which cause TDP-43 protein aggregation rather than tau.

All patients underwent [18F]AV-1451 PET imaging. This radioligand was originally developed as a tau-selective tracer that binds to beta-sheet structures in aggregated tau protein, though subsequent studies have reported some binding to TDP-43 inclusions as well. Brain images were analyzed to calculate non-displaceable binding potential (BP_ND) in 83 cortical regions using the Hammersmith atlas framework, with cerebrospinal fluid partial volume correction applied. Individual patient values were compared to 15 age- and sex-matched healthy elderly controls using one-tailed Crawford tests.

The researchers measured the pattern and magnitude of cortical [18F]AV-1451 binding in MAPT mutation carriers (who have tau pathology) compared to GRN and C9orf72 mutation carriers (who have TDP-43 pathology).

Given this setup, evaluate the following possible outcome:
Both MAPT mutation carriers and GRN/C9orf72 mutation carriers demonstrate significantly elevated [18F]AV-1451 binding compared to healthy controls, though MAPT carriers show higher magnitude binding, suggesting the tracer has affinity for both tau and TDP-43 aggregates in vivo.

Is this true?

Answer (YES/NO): NO